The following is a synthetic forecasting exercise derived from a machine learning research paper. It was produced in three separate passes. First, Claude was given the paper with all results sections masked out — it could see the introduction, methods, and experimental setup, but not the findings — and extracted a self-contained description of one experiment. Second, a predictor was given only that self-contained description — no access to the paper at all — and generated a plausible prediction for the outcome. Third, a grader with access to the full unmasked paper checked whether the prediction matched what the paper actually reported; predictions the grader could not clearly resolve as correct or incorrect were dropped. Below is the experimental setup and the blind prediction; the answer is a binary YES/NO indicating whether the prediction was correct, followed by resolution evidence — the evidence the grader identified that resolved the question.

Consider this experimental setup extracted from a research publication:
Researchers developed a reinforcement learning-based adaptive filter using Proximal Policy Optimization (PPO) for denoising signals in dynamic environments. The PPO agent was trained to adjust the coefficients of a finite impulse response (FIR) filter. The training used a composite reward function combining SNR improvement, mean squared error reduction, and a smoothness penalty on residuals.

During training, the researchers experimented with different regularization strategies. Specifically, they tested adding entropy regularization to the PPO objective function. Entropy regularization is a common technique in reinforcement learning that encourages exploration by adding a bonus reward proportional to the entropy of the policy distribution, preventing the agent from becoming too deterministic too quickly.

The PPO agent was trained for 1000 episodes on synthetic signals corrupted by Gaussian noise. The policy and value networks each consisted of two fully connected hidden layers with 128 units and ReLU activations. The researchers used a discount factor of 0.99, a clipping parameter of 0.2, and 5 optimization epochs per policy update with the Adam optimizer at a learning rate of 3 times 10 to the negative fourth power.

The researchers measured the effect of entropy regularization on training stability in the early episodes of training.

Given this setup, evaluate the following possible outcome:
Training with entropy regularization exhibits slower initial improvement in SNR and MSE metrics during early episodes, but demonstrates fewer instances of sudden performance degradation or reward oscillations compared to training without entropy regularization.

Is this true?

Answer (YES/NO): NO